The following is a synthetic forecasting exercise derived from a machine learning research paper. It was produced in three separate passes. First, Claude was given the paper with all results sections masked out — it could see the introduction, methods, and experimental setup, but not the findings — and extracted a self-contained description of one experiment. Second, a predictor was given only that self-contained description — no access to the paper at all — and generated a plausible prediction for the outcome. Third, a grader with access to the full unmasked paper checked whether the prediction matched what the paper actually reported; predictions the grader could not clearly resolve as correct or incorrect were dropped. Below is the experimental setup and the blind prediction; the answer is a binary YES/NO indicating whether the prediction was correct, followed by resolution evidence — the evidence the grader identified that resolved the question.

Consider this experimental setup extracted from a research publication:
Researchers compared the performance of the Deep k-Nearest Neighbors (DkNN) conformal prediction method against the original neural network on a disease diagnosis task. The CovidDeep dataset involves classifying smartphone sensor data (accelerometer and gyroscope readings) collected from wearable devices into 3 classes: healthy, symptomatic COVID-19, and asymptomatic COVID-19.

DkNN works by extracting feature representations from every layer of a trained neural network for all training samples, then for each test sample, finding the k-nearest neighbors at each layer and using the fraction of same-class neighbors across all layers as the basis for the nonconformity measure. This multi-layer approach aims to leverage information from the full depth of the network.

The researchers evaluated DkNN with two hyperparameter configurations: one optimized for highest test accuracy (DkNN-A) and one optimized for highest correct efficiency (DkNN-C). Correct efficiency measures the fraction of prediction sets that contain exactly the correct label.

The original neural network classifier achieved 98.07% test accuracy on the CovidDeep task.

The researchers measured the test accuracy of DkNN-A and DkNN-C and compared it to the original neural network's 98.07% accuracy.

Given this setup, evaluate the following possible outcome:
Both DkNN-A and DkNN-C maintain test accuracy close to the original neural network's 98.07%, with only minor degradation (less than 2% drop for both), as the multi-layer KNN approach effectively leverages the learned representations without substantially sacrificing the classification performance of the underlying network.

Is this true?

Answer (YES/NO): NO